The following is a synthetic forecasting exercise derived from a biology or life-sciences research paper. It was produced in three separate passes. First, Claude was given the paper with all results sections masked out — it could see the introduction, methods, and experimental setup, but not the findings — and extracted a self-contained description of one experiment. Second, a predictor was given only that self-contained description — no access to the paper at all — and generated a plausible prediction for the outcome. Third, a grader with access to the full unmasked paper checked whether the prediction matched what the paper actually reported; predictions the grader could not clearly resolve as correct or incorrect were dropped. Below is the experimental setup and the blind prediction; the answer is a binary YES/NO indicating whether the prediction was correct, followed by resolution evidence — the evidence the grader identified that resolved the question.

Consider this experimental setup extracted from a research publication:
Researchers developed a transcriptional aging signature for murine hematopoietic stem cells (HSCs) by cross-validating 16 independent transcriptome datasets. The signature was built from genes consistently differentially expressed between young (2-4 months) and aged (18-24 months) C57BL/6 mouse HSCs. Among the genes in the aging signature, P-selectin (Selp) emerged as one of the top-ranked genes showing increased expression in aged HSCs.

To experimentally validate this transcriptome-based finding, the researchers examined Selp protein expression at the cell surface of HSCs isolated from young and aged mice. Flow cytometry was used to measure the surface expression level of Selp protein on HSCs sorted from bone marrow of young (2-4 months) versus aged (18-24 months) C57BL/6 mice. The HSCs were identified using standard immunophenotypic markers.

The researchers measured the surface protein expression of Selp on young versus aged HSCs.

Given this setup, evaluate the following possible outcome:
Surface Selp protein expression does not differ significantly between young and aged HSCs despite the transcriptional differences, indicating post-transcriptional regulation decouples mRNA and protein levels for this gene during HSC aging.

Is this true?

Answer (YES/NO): NO